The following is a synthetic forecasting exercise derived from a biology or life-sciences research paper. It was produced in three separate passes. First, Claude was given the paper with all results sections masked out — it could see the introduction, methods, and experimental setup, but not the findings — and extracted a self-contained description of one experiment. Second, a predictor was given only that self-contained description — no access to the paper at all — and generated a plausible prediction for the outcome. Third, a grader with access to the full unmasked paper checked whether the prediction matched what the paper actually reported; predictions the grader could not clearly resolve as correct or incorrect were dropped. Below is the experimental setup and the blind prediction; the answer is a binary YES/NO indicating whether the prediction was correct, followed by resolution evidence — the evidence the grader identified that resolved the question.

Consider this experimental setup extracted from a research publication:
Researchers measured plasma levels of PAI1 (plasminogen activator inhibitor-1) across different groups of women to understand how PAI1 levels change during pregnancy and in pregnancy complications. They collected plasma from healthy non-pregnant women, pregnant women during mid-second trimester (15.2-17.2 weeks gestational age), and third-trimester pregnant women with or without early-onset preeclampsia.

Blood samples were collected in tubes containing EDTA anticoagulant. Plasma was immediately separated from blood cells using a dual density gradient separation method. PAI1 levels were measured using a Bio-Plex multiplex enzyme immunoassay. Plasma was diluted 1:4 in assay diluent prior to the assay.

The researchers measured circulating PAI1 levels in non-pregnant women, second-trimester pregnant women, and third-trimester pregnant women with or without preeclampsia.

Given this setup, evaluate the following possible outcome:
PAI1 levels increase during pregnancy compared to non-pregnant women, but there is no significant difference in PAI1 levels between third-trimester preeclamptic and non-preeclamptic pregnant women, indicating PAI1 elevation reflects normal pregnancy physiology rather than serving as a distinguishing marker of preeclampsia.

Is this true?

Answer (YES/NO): NO